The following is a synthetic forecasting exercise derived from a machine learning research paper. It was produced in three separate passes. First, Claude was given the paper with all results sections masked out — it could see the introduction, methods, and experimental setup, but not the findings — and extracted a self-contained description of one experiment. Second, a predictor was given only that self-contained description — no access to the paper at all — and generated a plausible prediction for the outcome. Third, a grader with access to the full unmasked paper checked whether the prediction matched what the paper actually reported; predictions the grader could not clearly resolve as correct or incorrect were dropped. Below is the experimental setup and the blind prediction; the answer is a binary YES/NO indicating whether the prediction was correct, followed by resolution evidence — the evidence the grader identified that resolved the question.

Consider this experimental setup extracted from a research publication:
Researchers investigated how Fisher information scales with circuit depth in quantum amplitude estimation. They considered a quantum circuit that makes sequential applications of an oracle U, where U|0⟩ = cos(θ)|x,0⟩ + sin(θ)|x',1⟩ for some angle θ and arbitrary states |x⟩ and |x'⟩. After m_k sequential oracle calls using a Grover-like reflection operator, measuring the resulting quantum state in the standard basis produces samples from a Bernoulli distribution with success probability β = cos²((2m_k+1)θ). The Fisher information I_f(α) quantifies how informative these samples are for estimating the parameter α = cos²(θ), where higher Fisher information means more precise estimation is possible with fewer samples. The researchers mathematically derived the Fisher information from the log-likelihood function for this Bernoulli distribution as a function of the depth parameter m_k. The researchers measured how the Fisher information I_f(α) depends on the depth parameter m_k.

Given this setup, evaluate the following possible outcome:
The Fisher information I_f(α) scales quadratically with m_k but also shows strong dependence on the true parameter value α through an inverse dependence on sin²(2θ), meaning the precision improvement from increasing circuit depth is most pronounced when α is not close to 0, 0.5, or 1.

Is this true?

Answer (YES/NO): NO